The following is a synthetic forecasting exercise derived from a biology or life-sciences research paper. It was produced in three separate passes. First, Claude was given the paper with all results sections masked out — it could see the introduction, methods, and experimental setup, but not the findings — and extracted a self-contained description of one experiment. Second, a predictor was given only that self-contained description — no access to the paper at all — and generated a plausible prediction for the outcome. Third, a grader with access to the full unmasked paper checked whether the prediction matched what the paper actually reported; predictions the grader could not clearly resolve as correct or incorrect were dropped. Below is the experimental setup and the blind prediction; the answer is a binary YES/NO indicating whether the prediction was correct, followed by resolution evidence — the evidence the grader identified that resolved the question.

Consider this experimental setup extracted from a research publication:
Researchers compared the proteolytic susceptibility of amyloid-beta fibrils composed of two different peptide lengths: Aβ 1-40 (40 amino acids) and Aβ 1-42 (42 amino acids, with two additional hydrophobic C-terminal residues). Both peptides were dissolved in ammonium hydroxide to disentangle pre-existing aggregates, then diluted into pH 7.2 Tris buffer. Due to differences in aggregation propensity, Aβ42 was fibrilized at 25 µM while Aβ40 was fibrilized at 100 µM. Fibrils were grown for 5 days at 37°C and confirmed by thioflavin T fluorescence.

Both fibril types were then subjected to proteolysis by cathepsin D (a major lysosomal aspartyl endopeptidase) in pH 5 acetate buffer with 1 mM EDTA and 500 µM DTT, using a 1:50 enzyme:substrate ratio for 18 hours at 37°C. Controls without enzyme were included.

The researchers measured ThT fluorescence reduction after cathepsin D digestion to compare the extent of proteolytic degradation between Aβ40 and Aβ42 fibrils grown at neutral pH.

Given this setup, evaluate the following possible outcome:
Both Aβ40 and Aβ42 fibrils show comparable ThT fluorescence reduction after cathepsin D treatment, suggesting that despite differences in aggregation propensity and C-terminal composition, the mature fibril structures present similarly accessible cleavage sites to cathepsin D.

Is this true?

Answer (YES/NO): NO